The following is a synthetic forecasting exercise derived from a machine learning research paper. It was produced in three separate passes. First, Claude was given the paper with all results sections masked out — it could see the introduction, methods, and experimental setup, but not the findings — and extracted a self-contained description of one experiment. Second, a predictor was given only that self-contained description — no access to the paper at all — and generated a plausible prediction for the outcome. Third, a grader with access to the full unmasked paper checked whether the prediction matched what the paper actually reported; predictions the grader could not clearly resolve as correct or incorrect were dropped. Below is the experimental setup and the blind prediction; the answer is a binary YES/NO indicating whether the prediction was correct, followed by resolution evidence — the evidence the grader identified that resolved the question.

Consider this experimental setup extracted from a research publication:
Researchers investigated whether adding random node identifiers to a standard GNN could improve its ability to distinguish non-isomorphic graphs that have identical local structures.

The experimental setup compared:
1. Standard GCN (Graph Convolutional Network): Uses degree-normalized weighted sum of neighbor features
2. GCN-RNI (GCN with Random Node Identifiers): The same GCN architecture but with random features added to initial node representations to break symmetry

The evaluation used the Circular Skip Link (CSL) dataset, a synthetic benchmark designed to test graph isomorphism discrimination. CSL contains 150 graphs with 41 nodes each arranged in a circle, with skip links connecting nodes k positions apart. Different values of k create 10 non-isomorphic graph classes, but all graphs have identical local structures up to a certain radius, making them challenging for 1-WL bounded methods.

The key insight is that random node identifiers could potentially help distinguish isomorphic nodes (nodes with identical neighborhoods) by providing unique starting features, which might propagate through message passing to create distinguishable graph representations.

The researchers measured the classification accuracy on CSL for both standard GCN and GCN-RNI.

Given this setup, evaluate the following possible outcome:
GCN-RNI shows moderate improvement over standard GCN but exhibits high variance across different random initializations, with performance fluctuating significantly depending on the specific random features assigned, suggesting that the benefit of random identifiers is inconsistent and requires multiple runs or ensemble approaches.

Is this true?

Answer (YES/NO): NO